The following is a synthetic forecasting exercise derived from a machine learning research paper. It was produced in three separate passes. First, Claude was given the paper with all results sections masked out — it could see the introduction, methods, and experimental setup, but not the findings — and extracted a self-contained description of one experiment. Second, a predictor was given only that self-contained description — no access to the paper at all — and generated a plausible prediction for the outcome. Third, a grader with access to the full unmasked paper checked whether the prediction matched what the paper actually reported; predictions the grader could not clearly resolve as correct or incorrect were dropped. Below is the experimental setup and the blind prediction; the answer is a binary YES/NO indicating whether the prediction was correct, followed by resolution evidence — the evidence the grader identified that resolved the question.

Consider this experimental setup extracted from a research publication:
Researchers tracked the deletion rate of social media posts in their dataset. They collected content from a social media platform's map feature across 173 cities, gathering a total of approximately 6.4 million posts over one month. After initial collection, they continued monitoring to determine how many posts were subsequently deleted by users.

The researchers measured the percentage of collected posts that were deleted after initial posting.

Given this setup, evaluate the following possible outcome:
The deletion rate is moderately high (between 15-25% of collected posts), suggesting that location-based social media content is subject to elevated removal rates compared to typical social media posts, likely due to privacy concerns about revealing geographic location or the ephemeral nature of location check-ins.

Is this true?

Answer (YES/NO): NO